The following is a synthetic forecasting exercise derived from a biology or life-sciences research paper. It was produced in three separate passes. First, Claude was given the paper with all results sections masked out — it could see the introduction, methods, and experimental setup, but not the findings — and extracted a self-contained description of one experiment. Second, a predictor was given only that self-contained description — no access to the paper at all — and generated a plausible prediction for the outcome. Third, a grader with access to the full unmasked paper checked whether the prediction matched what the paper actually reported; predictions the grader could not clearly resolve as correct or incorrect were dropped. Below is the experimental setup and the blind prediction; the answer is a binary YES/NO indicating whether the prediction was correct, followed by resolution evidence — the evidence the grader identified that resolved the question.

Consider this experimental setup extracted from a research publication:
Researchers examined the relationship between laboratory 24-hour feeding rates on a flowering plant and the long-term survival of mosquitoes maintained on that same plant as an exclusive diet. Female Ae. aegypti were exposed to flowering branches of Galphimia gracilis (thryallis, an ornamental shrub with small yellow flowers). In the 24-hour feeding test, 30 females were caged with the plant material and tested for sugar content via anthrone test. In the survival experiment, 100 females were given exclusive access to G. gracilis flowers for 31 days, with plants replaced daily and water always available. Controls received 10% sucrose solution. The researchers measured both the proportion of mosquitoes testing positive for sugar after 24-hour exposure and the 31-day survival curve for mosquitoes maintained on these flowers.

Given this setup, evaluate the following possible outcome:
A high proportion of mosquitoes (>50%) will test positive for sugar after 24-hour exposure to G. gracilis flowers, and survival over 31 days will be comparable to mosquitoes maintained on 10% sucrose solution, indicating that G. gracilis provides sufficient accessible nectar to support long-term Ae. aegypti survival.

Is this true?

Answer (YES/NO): NO